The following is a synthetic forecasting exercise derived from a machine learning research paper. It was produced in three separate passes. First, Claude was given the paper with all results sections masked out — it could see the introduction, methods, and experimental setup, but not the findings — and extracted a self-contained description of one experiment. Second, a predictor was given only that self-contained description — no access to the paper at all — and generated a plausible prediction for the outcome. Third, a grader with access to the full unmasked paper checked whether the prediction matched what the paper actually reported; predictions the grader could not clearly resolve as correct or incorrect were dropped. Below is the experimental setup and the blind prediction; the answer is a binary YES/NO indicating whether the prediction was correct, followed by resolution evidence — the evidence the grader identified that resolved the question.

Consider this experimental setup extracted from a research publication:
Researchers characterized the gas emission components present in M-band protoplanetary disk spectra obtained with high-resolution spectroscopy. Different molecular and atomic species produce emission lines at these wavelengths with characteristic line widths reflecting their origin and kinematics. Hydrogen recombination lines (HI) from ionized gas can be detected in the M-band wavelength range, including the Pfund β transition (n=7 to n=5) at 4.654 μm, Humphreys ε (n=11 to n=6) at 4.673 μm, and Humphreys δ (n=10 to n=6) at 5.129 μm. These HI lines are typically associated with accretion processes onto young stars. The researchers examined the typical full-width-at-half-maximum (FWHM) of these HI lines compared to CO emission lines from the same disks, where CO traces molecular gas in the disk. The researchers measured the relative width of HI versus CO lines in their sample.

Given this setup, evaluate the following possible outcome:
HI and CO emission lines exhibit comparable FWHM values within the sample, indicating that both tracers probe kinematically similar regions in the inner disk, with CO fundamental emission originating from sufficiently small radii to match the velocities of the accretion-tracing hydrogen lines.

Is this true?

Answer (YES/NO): NO